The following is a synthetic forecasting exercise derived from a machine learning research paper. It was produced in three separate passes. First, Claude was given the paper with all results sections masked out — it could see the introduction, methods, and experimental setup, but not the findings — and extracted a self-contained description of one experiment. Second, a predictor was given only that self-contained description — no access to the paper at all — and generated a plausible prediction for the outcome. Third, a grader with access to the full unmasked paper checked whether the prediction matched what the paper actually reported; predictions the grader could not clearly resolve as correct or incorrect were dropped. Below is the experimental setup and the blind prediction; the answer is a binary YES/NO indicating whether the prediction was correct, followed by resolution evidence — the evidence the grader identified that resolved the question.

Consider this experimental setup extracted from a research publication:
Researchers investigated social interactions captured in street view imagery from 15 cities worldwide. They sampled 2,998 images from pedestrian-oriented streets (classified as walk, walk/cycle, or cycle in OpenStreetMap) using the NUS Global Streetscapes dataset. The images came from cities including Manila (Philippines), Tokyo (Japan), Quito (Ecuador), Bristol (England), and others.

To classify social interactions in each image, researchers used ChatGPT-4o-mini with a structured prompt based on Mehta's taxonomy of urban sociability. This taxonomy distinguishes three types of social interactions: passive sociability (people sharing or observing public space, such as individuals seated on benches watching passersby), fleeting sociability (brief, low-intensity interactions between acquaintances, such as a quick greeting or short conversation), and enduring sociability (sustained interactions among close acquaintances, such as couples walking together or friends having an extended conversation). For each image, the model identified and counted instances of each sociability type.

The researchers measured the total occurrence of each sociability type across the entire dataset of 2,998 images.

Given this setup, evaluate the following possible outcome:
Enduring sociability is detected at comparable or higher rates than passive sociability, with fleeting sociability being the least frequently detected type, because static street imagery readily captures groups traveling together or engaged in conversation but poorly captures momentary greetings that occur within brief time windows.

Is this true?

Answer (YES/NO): NO